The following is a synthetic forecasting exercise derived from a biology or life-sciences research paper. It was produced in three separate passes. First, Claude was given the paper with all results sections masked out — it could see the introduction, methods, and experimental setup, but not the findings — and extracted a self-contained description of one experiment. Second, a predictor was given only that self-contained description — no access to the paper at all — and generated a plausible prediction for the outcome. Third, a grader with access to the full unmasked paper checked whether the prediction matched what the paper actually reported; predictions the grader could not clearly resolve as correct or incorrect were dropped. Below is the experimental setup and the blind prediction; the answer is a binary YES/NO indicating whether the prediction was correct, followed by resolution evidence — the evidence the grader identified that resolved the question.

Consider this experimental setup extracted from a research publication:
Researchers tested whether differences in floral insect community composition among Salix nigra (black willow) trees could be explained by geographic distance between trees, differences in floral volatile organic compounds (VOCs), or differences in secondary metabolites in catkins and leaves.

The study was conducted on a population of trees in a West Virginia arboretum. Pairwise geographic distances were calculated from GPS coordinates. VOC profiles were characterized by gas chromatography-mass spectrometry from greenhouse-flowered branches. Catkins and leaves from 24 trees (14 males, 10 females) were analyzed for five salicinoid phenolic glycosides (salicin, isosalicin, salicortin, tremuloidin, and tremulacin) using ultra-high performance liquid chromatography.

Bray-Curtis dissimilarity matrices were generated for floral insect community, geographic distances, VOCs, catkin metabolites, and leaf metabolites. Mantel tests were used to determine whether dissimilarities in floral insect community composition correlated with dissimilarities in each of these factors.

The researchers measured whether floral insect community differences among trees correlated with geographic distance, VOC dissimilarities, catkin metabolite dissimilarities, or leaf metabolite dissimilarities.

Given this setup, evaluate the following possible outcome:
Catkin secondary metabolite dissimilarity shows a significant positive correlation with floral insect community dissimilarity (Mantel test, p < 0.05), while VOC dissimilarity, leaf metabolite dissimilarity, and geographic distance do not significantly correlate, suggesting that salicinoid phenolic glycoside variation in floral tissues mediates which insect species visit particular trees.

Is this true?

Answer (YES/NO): NO